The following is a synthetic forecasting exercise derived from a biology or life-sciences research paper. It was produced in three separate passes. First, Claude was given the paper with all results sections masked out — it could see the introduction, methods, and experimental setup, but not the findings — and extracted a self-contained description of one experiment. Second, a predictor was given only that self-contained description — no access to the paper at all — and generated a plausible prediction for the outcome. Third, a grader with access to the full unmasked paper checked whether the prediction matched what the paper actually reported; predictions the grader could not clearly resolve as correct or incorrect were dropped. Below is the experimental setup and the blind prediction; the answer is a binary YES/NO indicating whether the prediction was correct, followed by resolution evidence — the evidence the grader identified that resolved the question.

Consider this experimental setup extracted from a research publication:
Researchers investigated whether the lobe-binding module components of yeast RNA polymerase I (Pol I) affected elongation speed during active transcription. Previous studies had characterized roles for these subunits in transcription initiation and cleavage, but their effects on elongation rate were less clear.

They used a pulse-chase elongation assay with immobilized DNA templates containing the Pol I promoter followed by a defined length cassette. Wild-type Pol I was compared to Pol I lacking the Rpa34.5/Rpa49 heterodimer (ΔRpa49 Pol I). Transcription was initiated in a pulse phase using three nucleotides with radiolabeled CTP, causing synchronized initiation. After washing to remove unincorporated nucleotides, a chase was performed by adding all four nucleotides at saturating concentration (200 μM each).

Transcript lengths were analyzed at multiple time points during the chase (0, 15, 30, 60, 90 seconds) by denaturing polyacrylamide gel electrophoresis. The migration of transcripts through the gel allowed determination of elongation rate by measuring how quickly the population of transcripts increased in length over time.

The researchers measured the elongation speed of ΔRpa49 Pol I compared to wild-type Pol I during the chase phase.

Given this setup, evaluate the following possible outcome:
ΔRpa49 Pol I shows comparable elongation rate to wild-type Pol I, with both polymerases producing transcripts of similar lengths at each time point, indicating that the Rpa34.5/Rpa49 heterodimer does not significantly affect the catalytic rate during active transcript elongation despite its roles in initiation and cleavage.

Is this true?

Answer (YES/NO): NO